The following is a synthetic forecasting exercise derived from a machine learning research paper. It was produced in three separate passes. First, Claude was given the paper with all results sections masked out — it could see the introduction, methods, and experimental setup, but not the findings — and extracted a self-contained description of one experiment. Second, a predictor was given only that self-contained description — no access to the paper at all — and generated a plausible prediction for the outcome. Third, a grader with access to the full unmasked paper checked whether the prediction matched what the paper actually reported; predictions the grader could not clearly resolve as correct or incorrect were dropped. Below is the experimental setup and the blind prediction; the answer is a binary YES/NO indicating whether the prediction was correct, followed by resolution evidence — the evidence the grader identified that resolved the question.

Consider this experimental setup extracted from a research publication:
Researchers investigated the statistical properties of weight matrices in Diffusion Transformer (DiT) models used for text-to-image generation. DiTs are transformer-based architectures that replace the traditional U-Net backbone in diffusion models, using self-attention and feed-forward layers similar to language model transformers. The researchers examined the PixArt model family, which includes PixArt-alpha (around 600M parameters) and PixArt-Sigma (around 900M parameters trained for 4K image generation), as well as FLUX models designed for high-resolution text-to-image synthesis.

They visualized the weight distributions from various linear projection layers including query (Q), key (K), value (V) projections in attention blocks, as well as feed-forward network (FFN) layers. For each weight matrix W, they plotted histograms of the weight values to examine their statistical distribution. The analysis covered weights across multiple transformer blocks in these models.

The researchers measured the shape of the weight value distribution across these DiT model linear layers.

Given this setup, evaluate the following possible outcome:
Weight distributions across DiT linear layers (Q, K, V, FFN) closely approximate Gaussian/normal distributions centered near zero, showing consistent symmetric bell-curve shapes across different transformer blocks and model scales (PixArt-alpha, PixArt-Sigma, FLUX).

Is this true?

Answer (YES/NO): YES